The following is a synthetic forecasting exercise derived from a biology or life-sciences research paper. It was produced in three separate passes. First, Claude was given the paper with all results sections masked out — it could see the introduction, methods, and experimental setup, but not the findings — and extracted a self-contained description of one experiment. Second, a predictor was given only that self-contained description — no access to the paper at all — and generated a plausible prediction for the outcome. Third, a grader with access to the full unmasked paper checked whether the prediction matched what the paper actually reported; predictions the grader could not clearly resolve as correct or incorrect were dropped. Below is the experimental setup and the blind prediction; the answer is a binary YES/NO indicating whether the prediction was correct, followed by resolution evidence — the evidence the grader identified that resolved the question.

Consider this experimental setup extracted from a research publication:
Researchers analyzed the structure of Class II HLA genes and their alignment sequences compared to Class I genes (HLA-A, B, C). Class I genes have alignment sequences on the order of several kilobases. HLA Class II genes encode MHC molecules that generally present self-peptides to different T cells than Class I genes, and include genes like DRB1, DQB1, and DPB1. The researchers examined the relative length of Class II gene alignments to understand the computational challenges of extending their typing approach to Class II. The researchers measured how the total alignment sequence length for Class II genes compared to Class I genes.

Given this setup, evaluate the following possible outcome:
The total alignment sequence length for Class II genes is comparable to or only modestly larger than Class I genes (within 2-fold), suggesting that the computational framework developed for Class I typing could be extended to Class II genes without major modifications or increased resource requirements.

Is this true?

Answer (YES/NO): NO